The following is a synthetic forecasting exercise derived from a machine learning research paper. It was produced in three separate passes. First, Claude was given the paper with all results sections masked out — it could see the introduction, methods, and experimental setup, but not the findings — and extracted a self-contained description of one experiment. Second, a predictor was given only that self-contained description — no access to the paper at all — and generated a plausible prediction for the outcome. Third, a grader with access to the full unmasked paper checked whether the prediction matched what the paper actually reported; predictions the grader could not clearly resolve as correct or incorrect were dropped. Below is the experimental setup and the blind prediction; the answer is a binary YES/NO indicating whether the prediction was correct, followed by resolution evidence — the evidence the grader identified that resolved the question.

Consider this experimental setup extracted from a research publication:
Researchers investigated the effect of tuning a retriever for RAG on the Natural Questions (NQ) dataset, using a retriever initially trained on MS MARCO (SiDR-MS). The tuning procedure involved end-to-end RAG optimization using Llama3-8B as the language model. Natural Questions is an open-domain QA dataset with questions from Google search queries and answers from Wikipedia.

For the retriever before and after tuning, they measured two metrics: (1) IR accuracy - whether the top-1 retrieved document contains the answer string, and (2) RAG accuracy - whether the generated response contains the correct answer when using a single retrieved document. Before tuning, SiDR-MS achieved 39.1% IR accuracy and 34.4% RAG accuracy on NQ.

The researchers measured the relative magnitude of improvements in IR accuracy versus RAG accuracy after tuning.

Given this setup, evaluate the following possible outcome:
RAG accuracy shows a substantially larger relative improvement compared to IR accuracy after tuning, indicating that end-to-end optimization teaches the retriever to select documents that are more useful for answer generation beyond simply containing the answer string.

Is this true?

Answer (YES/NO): YES